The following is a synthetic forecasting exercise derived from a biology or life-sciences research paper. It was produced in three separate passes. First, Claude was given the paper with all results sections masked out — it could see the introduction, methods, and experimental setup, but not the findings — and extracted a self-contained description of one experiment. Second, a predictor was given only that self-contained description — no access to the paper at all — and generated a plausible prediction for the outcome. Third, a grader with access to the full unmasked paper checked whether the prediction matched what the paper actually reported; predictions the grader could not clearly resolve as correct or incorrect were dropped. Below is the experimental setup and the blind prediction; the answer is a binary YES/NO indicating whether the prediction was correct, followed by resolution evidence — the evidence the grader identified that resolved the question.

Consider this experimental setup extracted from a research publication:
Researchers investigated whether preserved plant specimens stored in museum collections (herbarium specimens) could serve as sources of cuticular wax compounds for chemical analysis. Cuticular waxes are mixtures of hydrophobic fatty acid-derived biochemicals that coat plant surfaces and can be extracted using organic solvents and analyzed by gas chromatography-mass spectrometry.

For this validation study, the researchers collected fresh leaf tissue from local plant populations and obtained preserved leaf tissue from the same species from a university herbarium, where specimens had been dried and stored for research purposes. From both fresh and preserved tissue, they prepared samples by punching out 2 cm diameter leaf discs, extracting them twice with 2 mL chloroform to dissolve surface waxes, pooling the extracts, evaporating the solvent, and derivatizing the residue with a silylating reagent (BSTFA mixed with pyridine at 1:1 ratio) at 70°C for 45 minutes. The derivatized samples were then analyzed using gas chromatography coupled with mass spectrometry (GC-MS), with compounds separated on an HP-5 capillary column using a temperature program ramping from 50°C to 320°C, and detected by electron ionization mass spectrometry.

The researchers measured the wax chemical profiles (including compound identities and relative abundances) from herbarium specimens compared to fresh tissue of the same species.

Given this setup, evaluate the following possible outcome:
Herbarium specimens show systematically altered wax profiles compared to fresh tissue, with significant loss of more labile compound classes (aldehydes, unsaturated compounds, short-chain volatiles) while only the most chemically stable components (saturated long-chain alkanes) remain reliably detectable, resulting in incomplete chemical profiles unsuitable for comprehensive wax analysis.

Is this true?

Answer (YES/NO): NO